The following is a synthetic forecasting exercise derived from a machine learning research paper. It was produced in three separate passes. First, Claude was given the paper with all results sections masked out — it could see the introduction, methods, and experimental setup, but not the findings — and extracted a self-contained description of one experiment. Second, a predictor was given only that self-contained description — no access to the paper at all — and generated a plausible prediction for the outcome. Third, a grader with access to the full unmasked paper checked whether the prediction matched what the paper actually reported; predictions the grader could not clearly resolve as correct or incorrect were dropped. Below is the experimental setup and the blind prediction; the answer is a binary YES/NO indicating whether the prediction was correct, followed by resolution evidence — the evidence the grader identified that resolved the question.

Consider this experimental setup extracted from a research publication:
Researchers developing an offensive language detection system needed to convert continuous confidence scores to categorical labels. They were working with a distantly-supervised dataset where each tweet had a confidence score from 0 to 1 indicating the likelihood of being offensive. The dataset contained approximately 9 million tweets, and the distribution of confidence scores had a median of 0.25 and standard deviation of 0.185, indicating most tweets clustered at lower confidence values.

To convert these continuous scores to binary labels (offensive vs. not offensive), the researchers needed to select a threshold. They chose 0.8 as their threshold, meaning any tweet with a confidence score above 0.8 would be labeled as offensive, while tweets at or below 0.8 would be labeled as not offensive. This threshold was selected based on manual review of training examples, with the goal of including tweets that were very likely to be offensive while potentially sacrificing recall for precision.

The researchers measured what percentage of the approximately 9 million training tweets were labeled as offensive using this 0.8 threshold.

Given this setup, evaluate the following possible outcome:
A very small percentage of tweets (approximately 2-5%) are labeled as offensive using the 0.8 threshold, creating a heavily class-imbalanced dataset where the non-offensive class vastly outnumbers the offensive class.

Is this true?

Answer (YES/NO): YES